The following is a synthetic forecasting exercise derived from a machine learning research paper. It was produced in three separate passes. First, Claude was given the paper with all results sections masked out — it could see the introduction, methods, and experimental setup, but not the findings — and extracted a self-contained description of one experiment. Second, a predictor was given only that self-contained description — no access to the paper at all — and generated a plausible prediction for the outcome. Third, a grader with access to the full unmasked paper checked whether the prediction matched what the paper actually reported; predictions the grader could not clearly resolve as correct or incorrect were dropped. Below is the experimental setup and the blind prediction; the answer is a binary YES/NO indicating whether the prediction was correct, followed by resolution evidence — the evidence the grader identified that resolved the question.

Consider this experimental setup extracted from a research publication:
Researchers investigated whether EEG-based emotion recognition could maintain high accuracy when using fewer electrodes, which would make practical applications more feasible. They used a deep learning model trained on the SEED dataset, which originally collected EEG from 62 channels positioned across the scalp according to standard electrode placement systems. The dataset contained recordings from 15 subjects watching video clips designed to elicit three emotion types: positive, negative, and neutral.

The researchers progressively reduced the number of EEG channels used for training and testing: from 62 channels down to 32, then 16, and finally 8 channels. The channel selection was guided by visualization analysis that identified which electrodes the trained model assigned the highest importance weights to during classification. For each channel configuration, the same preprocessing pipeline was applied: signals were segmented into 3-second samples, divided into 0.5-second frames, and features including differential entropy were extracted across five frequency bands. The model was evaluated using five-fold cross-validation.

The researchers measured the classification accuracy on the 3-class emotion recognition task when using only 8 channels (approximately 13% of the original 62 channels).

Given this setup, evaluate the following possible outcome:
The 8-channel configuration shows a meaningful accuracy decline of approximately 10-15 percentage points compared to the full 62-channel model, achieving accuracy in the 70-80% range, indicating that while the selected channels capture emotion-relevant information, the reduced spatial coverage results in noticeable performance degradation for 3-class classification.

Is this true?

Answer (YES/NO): NO